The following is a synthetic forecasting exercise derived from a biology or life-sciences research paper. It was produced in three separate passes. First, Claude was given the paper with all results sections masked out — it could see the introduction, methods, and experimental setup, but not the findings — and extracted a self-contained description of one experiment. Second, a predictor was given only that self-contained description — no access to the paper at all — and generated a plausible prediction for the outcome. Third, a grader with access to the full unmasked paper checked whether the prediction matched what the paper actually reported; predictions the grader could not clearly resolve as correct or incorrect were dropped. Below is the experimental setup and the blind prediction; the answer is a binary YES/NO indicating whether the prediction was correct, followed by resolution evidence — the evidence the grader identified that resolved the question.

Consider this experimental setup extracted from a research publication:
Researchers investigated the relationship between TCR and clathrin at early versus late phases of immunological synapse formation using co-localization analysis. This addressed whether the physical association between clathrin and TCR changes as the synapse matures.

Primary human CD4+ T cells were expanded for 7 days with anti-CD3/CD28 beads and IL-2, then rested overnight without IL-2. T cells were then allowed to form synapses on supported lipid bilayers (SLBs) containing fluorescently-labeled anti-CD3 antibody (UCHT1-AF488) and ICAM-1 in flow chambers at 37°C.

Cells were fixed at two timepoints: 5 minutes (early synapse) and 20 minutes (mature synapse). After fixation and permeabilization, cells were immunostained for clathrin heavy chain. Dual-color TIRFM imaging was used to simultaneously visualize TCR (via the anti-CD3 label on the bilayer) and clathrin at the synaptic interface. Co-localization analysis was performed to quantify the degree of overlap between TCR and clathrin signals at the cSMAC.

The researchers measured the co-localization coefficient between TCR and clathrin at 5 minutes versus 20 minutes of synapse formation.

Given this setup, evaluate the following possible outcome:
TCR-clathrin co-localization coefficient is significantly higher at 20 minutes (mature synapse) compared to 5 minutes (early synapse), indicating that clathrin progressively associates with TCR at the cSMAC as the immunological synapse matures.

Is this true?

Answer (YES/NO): NO